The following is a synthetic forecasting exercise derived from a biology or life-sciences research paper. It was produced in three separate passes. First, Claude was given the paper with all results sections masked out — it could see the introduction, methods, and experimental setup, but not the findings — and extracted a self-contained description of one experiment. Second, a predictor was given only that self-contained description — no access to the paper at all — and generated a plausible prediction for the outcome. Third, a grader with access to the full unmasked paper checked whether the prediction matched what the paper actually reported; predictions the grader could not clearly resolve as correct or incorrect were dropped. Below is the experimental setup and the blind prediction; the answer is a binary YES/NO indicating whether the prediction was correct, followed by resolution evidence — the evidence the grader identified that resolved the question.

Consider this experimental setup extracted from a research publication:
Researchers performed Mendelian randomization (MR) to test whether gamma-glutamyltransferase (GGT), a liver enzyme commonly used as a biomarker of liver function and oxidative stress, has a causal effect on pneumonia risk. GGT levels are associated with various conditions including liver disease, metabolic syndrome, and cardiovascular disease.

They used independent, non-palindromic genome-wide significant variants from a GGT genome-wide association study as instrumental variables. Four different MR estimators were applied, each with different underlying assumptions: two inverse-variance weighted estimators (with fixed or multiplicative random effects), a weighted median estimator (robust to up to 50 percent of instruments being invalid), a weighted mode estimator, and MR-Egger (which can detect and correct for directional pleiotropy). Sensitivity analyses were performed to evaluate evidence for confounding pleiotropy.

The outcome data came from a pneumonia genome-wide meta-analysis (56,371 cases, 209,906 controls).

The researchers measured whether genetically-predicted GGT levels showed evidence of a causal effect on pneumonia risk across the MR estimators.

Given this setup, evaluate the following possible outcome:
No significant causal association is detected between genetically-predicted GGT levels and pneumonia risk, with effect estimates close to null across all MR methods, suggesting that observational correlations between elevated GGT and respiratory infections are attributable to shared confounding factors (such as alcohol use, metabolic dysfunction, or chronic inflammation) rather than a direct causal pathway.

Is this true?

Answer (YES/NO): NO